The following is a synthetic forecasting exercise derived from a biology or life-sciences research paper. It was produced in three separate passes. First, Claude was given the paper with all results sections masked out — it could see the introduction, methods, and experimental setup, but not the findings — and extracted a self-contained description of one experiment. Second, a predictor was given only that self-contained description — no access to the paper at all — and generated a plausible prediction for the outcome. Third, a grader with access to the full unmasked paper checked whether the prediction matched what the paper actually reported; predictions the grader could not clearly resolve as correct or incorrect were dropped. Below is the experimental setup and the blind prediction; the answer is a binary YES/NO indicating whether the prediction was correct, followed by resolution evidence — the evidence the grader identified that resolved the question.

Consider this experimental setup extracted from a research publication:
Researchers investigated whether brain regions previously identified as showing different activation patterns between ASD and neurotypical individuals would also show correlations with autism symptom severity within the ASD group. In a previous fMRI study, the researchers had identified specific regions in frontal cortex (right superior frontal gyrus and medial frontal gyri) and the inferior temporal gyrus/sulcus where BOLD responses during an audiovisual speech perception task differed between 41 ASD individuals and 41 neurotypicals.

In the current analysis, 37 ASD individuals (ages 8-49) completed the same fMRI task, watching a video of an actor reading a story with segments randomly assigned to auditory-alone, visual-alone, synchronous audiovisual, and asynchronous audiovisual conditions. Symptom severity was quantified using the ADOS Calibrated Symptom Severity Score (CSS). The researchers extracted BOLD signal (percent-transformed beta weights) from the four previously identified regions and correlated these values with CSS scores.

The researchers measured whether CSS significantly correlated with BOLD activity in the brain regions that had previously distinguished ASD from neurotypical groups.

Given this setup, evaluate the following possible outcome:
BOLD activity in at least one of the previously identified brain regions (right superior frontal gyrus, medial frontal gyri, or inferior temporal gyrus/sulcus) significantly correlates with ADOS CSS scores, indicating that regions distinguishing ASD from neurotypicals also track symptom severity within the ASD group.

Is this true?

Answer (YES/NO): NO